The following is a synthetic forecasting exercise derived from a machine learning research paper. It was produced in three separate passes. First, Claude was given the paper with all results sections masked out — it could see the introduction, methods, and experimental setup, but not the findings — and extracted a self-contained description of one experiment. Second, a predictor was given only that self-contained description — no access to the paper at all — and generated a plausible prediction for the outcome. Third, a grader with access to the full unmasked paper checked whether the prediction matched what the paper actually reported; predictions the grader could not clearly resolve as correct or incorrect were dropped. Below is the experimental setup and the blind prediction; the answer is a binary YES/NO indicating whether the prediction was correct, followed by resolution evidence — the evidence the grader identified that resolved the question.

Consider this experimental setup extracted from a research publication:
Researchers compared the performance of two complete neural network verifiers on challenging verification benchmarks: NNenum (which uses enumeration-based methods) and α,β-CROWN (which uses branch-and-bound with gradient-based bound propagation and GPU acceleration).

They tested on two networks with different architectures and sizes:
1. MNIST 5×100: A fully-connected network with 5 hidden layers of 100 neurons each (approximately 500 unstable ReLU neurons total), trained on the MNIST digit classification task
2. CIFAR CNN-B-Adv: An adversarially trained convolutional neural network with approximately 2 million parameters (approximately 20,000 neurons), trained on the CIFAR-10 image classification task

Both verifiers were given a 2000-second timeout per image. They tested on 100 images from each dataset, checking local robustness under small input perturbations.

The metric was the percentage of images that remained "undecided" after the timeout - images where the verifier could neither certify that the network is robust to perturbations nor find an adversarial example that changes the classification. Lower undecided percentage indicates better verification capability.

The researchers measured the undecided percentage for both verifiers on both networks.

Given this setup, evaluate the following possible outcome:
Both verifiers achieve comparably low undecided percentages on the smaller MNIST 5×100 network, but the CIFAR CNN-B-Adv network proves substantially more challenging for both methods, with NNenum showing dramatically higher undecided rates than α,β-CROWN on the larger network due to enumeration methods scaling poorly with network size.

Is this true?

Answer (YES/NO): NO